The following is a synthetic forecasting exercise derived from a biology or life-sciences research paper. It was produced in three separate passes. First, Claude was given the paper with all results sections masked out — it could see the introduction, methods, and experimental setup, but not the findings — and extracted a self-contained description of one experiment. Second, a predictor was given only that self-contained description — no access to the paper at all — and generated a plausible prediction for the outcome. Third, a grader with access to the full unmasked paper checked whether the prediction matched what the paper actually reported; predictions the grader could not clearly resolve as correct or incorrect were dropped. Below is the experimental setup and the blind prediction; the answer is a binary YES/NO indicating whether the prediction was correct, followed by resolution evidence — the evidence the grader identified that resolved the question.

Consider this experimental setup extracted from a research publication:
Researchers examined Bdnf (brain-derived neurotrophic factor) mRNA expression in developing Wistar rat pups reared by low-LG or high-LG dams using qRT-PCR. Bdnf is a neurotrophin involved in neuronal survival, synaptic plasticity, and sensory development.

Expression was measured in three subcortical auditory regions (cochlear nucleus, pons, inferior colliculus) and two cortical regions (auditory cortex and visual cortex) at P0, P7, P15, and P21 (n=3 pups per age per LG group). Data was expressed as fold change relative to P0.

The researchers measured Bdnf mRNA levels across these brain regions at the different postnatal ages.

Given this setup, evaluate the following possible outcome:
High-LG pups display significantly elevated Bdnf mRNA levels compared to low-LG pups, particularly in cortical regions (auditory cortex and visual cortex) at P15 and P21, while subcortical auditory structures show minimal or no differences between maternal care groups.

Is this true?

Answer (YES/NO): NO